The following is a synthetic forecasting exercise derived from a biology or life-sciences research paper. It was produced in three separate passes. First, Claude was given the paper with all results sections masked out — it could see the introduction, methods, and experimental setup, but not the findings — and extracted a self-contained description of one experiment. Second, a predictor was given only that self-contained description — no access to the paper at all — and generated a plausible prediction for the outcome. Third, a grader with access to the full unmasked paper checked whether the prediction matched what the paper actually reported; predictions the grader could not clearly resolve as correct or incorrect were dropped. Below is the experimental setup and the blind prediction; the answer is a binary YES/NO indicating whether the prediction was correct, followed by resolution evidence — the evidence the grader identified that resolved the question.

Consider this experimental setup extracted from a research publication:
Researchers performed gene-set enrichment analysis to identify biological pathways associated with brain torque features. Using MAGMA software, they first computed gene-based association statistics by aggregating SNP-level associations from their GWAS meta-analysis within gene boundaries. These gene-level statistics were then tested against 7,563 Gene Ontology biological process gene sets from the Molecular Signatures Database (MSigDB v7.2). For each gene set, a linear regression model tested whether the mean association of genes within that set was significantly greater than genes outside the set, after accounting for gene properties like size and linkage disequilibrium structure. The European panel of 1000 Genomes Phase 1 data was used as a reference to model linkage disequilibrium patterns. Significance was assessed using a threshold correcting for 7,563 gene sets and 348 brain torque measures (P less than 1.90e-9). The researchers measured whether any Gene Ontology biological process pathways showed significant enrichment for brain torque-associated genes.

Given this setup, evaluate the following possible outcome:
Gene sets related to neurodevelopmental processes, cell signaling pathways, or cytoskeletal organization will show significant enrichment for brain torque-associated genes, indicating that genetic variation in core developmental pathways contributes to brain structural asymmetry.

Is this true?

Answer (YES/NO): NO